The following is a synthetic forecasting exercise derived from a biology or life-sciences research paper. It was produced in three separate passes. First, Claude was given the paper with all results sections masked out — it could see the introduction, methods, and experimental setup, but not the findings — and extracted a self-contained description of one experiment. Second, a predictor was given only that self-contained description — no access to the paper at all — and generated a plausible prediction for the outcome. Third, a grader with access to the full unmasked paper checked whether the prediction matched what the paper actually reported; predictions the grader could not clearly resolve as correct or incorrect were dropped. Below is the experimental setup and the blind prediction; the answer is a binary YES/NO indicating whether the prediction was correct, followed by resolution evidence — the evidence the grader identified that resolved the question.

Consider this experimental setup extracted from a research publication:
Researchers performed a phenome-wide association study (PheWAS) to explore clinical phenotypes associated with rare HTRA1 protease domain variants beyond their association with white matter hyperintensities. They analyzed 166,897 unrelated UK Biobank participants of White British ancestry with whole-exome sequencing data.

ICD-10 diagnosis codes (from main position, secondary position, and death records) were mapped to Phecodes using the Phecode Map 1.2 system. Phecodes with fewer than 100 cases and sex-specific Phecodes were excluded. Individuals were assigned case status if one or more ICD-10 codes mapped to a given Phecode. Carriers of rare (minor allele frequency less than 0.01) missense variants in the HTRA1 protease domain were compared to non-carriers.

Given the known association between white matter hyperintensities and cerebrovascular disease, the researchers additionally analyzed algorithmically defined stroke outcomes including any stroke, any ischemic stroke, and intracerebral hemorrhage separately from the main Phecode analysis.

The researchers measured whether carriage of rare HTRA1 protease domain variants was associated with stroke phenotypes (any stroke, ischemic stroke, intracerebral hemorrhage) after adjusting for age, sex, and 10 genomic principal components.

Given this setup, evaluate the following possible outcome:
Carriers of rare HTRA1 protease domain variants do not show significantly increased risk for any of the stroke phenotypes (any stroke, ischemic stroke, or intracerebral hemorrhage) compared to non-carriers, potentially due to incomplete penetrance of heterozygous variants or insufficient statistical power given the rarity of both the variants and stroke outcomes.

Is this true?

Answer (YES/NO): YES